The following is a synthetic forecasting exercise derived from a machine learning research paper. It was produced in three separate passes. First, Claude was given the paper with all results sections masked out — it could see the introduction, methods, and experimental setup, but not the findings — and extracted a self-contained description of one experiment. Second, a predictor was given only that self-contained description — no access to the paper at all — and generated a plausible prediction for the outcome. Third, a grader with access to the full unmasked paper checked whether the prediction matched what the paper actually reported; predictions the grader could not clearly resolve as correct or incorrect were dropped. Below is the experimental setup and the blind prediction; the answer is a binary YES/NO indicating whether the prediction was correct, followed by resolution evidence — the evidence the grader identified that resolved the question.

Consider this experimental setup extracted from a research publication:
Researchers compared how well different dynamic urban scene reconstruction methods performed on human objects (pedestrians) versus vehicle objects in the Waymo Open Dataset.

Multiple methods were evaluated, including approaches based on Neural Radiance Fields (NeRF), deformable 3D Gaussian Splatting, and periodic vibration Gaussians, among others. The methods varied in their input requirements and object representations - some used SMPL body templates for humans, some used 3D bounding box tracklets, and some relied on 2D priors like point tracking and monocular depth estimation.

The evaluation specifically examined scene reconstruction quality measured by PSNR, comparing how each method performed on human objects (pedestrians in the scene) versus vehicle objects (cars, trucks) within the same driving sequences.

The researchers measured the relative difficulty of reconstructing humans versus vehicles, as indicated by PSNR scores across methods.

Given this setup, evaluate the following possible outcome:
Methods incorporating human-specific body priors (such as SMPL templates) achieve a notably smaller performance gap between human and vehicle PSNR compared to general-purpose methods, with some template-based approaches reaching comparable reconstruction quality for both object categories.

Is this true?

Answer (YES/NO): YES